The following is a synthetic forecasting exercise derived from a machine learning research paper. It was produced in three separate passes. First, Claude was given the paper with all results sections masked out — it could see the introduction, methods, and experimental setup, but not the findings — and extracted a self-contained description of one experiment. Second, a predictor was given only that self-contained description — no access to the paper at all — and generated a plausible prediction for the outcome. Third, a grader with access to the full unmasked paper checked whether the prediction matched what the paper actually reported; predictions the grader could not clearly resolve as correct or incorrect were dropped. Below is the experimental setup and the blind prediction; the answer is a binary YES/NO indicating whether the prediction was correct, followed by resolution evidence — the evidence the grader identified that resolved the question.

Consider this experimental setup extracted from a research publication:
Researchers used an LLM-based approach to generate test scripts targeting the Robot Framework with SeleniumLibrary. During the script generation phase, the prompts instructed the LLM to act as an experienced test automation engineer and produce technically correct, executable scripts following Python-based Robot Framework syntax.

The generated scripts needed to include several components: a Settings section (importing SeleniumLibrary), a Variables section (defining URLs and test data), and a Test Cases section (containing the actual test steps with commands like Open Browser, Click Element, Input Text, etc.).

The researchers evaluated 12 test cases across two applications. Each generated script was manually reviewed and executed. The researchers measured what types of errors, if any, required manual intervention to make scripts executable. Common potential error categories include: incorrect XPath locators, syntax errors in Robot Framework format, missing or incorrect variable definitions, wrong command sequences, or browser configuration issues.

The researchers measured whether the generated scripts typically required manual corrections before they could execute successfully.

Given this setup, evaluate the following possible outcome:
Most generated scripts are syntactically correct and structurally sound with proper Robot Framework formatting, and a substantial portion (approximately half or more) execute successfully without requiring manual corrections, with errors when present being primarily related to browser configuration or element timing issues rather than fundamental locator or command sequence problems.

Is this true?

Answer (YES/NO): NO